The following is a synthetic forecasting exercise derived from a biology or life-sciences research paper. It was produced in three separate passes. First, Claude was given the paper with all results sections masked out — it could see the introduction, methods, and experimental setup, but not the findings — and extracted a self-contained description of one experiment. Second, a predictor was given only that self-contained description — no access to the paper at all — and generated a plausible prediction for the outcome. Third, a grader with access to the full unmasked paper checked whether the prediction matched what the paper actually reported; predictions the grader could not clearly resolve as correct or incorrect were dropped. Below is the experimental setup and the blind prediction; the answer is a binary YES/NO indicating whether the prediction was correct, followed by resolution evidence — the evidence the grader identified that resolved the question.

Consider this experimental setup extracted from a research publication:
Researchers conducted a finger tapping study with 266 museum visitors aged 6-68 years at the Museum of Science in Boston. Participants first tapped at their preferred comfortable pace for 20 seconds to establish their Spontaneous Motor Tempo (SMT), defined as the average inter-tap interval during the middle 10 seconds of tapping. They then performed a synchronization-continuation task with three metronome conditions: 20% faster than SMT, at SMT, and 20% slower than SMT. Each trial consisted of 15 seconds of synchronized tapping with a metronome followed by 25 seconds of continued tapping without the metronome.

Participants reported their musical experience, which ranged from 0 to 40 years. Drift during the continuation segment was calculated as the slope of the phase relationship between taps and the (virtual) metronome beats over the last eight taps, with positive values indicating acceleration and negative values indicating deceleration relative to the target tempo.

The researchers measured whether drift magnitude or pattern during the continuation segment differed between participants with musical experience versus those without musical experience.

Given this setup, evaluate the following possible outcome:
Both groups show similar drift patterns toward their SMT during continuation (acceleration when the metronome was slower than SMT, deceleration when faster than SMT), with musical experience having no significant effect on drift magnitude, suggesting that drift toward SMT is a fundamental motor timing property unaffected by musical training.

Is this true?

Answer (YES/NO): YES